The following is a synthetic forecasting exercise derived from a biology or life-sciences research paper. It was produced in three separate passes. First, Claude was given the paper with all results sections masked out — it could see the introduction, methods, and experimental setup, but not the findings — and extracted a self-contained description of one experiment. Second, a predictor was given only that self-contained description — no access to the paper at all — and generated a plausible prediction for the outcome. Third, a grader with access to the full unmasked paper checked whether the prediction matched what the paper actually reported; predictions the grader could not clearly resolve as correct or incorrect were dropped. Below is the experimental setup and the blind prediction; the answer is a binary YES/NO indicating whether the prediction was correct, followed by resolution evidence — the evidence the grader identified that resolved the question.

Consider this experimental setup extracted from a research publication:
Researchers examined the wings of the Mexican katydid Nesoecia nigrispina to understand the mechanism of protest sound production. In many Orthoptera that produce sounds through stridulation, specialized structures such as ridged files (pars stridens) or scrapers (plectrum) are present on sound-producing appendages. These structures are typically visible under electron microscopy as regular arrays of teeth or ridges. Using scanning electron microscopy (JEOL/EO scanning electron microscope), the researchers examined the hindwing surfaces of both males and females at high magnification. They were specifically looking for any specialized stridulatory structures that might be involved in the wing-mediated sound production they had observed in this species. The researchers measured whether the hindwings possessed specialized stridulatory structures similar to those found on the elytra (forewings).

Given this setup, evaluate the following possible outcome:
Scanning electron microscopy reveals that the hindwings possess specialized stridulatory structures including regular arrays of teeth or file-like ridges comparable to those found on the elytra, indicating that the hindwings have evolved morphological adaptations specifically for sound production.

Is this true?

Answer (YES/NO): NO